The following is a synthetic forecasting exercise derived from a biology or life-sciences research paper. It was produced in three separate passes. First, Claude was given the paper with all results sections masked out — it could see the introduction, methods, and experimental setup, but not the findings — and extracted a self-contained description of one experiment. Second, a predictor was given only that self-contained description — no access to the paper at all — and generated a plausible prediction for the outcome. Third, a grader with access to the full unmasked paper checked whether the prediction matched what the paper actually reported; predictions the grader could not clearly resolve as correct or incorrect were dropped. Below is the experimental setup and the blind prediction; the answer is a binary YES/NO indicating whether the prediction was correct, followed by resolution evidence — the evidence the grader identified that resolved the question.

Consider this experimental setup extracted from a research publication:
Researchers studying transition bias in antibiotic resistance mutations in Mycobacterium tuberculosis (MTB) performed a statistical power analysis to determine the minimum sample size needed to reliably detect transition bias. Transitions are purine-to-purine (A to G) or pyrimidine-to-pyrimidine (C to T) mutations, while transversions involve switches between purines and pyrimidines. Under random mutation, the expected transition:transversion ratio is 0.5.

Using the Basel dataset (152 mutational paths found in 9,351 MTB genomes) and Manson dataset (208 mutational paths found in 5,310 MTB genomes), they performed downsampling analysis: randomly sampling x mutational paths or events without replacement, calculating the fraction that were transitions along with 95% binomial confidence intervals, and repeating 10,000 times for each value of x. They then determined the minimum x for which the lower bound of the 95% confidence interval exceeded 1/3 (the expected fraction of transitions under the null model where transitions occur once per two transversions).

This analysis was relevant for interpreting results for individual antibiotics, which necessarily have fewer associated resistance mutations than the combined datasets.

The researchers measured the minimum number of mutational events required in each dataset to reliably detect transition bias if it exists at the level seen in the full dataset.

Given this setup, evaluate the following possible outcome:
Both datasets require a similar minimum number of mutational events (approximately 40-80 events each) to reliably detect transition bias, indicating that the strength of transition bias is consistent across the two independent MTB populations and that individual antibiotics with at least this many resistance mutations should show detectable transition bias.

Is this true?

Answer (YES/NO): NO